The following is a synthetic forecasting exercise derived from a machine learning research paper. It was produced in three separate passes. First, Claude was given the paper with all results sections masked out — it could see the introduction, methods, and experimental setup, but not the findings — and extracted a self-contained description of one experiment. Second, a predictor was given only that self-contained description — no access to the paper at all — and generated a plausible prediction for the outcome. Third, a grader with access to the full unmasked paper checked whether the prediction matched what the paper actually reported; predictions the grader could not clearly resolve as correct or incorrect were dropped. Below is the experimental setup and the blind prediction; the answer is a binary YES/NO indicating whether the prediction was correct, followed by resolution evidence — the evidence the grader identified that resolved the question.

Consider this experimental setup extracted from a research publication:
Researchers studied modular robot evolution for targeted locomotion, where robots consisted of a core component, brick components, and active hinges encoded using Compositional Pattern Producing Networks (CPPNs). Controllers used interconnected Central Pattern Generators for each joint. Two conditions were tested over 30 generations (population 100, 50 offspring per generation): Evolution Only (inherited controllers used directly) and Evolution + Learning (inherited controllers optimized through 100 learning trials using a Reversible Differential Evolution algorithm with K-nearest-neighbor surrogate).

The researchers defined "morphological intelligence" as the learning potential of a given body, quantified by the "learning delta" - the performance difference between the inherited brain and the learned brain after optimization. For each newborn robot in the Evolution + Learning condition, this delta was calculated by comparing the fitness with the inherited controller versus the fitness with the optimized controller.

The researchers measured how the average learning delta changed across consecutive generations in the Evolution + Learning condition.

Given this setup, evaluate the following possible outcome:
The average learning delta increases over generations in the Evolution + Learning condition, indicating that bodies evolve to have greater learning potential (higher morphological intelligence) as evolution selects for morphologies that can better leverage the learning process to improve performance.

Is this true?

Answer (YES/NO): YES